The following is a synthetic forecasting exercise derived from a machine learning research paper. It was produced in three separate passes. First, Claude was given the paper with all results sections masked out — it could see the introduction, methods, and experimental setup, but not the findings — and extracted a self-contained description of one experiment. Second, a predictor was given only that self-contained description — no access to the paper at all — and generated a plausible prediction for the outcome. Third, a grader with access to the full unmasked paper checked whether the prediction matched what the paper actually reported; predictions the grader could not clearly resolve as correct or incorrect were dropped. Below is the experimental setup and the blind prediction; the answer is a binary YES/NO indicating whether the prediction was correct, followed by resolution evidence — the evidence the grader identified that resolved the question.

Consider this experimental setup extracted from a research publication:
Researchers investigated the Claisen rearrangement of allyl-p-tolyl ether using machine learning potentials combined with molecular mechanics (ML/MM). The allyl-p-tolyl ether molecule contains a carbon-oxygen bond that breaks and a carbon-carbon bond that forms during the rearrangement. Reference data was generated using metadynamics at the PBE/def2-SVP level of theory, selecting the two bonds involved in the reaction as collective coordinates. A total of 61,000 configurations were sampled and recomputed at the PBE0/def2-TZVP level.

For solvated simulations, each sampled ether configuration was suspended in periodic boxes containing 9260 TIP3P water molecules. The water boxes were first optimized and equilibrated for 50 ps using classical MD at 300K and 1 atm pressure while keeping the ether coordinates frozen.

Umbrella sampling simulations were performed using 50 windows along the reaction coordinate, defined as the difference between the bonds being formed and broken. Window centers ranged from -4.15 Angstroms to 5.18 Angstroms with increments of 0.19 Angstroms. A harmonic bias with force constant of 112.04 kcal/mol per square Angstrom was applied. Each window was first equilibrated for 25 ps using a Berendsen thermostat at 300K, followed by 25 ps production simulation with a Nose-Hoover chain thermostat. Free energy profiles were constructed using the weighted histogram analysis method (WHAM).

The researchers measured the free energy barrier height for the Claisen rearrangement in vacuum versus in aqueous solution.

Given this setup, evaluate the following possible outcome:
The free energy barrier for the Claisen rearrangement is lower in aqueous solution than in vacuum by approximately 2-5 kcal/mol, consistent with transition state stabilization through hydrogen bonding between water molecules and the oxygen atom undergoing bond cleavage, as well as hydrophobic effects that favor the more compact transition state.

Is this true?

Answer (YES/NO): YES